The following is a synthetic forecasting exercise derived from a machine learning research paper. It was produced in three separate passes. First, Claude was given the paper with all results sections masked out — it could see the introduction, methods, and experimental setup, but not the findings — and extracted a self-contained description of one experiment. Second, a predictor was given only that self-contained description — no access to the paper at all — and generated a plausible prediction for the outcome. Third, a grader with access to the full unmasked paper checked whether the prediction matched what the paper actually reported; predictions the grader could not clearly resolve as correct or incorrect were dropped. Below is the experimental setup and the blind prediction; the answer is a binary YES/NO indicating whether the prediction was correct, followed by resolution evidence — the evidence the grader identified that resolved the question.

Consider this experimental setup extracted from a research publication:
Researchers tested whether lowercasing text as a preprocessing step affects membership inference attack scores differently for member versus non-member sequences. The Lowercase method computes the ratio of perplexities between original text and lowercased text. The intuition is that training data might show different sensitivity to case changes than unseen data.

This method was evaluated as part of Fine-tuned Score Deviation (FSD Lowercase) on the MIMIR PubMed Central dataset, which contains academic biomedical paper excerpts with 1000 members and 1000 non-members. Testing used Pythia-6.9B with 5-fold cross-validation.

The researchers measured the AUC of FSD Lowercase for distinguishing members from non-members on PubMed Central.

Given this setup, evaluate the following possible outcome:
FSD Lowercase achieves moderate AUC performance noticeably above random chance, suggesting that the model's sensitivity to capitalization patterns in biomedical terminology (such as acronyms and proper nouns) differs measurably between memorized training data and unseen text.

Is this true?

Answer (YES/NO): NO